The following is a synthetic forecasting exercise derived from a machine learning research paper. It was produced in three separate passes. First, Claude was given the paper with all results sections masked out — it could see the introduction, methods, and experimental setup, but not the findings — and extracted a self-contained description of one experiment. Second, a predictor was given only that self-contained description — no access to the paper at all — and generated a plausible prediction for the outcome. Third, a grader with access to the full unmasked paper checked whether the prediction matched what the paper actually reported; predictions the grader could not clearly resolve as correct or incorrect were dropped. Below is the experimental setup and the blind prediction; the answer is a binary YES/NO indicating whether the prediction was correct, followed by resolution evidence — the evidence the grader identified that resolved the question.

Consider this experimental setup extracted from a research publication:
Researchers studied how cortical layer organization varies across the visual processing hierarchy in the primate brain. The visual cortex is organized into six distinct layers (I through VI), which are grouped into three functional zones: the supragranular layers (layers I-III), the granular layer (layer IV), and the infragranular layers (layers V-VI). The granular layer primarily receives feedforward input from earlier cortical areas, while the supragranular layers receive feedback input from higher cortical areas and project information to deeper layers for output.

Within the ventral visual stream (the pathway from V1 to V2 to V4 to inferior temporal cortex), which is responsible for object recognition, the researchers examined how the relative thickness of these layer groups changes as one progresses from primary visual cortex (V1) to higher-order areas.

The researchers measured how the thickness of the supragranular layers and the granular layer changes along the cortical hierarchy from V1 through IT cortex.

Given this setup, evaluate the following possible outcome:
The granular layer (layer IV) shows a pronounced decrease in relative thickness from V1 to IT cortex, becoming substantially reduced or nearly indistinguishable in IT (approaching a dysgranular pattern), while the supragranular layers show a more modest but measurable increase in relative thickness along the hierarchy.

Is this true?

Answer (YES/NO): NO